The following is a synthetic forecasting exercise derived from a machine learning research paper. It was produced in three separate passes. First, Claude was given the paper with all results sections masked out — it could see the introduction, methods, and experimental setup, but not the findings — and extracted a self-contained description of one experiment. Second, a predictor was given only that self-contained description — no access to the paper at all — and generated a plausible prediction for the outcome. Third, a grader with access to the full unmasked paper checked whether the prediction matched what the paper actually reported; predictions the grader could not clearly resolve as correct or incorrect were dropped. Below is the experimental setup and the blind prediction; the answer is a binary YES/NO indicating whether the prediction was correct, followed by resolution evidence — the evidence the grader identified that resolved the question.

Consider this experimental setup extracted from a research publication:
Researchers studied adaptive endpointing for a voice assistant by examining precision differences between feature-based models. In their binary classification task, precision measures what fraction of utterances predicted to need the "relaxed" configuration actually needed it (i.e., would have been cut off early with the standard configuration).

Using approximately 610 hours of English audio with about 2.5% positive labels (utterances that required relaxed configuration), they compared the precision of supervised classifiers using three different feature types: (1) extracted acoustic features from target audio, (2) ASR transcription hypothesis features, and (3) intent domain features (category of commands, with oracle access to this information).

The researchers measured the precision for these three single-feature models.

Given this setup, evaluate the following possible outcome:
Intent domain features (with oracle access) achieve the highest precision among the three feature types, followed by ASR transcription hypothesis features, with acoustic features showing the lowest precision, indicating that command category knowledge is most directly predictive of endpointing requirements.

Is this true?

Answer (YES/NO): NO